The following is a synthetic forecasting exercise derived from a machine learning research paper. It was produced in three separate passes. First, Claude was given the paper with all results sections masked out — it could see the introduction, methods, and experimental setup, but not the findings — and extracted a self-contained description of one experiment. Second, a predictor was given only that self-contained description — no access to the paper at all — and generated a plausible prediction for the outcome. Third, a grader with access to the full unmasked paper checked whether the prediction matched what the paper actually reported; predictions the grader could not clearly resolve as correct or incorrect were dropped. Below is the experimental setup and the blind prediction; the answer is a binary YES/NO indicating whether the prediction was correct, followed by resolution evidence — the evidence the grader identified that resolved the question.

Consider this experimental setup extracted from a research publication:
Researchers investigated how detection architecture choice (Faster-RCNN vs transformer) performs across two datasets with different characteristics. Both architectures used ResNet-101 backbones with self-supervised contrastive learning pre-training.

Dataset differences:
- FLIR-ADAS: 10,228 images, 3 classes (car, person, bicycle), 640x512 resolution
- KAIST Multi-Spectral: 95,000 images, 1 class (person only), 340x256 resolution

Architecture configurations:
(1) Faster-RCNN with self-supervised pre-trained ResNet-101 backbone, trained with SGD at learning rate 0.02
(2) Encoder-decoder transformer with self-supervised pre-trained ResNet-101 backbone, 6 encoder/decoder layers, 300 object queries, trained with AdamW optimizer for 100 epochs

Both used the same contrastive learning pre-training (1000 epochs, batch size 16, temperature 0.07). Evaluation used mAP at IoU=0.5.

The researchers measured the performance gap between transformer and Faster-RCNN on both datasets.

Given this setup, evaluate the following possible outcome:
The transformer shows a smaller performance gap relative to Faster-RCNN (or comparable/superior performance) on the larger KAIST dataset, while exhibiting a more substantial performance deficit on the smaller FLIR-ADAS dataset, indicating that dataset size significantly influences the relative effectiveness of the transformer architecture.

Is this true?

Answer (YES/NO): NO